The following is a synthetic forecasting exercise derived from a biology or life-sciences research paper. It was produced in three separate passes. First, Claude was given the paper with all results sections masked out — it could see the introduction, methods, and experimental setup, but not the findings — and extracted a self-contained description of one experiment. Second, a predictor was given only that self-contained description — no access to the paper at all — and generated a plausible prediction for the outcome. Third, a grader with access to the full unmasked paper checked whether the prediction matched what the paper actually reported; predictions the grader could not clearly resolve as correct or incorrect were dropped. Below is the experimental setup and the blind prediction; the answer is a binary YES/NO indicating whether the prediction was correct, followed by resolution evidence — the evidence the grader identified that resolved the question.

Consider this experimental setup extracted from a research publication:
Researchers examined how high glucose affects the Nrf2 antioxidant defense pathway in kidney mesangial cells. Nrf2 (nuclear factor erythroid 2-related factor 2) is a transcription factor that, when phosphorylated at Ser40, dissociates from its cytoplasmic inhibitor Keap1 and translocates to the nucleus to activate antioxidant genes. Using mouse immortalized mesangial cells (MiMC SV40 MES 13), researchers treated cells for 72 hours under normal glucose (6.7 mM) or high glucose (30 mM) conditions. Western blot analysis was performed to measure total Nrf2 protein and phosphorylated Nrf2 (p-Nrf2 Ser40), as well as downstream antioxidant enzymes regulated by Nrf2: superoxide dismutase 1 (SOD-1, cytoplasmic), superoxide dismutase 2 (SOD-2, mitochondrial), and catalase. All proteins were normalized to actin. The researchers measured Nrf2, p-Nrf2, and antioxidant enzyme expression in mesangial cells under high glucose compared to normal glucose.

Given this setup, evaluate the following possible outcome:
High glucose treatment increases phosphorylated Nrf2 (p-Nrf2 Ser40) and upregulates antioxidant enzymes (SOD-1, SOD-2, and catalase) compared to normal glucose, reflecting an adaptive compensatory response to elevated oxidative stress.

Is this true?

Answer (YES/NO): NO